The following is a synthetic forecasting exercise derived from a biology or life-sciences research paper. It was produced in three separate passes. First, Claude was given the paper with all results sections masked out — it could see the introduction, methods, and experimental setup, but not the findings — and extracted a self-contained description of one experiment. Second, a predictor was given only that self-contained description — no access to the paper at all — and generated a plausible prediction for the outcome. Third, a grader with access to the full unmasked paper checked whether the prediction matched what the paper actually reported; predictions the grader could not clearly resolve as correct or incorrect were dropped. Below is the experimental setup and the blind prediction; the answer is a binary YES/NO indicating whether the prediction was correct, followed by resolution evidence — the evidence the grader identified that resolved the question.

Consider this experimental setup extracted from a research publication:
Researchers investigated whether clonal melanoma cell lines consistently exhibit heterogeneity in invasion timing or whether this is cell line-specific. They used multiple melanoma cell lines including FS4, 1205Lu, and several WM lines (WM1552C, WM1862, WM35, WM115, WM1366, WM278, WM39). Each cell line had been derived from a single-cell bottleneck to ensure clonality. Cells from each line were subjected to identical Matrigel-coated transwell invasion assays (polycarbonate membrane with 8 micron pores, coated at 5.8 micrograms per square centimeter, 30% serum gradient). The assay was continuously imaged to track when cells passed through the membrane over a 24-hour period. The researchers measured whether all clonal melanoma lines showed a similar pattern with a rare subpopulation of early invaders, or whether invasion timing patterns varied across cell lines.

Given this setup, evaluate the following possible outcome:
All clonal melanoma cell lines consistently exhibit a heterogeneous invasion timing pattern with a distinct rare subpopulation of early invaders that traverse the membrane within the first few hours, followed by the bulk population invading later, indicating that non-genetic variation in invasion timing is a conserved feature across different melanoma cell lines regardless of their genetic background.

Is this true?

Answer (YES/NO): NO